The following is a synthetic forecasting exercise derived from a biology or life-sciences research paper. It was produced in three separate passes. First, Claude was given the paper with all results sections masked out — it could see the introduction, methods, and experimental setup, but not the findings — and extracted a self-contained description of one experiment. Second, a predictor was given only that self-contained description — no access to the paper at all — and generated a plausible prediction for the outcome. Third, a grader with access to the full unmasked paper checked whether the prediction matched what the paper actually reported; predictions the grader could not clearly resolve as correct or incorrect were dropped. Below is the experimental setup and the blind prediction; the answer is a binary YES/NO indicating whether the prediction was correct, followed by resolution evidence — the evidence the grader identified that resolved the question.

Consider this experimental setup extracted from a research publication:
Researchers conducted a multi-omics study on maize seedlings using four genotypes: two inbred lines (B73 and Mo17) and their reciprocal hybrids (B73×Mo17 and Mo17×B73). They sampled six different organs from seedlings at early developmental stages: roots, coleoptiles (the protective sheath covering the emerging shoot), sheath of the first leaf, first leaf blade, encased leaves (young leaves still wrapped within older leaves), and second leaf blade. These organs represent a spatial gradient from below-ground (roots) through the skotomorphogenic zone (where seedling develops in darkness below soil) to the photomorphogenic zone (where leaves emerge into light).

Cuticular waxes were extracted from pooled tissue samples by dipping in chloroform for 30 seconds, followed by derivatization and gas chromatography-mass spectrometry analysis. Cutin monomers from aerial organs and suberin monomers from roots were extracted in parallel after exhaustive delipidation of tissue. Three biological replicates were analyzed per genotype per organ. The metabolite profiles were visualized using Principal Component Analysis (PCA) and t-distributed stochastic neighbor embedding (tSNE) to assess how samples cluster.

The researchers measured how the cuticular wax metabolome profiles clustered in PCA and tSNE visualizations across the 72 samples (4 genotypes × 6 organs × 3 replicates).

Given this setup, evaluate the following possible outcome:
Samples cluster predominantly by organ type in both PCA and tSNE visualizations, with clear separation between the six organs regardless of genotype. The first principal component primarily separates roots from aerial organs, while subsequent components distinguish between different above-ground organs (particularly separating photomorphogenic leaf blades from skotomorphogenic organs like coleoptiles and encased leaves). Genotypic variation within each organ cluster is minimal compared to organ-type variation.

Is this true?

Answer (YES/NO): NO